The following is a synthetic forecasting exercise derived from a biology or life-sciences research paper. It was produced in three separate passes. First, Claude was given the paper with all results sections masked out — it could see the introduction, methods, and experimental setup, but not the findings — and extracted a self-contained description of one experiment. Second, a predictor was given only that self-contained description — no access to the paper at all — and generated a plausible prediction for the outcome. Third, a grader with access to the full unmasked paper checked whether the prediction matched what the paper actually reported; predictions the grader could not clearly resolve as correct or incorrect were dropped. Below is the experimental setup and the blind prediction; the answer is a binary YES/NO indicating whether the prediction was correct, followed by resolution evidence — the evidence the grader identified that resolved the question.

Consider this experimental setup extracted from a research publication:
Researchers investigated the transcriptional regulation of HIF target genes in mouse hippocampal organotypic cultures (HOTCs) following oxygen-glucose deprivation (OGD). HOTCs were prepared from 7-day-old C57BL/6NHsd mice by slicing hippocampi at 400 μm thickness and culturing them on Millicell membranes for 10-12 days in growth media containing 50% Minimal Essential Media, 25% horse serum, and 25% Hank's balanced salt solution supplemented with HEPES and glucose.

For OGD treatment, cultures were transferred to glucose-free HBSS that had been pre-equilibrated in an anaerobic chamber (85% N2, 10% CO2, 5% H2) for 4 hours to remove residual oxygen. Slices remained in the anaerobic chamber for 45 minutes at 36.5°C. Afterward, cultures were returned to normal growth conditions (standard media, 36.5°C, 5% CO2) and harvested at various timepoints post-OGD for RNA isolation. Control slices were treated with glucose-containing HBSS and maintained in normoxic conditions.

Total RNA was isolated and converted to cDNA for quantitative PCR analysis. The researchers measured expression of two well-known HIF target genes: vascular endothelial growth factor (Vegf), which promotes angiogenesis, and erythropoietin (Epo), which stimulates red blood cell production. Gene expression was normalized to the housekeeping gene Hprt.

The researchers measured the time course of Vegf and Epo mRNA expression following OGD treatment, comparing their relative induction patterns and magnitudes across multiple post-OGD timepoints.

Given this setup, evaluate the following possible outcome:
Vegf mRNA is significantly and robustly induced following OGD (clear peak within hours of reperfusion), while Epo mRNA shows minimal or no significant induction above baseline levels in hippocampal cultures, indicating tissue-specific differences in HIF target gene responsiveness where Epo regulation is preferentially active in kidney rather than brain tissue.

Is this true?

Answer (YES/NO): NO